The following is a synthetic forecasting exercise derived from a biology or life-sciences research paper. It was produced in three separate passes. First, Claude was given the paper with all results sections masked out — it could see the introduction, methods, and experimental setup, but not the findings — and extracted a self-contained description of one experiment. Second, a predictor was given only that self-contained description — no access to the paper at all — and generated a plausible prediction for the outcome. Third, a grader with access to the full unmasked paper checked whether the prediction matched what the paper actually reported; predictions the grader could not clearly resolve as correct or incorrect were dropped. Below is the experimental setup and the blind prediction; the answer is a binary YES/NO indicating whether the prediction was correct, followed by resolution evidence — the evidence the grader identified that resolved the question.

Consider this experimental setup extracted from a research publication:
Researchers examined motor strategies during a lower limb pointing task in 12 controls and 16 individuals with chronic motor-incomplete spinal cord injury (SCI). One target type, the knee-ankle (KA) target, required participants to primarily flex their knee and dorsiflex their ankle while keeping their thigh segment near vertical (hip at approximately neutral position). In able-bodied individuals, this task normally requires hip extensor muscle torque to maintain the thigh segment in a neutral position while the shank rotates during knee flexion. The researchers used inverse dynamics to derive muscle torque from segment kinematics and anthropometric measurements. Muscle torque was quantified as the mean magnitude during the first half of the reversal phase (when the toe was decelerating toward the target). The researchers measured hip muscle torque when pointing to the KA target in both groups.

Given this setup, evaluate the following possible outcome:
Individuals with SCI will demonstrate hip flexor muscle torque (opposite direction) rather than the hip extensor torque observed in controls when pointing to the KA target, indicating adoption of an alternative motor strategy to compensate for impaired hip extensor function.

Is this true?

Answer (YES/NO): NO